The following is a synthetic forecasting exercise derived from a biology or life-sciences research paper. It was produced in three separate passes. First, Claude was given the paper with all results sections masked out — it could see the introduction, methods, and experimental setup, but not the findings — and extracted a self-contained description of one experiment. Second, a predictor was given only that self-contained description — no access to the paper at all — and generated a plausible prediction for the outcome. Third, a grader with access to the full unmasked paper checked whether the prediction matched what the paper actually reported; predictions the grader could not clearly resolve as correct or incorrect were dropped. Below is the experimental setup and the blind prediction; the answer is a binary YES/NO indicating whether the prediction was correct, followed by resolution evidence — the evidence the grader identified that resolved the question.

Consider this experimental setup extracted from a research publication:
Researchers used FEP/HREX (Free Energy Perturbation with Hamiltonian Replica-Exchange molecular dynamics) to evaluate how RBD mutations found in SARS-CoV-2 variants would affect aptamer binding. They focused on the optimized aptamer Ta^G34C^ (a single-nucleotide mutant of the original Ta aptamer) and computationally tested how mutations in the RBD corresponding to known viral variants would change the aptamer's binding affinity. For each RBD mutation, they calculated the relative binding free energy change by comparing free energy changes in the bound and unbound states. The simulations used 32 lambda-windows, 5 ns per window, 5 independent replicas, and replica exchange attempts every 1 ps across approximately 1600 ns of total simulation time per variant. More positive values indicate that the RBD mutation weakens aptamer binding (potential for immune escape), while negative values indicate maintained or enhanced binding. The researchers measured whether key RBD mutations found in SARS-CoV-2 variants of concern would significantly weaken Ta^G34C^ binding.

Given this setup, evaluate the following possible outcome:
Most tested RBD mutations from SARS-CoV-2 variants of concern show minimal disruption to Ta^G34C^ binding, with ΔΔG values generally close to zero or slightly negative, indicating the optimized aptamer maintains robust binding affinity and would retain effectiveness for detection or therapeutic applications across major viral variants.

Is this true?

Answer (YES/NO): NO